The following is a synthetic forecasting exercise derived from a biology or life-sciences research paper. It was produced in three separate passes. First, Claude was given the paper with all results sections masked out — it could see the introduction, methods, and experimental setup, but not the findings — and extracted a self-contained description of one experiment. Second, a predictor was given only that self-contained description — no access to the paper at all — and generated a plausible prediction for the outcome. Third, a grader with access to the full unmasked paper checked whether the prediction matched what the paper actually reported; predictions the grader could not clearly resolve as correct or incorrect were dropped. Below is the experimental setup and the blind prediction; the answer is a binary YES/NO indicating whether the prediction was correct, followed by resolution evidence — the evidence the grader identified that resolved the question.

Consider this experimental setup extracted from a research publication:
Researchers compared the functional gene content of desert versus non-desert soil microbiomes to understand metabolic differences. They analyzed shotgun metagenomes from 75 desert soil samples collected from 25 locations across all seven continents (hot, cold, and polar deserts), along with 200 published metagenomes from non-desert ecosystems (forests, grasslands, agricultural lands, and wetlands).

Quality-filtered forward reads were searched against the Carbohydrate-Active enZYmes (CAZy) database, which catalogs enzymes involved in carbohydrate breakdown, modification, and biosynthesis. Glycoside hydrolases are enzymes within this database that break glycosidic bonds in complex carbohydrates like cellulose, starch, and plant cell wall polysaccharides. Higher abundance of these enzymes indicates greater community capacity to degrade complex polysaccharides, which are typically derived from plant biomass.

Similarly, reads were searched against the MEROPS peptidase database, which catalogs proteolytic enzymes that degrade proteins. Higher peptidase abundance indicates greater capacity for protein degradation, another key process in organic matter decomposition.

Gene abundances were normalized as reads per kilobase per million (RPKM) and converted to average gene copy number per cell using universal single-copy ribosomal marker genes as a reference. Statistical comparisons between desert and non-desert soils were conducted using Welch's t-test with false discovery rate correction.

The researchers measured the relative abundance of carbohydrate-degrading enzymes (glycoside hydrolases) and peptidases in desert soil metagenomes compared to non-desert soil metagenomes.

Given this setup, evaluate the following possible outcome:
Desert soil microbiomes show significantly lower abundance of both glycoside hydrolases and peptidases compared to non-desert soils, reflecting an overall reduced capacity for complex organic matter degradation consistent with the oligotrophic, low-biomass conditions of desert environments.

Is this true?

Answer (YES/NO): YES